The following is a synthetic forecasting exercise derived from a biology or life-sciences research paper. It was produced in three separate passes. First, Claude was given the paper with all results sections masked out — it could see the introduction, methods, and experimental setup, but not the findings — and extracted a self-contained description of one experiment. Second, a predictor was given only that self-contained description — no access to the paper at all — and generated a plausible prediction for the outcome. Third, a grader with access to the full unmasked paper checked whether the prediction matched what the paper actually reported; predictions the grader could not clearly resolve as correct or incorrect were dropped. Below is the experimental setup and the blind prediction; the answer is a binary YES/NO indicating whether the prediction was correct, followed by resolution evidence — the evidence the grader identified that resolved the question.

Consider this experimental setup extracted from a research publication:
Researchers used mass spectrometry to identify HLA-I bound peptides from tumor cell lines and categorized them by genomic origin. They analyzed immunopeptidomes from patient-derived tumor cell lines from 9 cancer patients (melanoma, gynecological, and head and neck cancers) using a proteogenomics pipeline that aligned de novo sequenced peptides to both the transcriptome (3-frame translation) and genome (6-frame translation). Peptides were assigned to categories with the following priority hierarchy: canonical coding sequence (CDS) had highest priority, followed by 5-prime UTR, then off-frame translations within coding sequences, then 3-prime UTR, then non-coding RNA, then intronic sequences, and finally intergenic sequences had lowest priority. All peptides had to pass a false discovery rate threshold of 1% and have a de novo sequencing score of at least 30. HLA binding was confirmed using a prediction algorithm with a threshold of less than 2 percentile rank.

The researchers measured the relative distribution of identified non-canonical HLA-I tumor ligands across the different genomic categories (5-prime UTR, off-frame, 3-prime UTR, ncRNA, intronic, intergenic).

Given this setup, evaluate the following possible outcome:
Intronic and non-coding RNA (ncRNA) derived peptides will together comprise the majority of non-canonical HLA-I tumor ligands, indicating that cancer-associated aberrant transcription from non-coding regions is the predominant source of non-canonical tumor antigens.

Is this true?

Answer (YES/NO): NO